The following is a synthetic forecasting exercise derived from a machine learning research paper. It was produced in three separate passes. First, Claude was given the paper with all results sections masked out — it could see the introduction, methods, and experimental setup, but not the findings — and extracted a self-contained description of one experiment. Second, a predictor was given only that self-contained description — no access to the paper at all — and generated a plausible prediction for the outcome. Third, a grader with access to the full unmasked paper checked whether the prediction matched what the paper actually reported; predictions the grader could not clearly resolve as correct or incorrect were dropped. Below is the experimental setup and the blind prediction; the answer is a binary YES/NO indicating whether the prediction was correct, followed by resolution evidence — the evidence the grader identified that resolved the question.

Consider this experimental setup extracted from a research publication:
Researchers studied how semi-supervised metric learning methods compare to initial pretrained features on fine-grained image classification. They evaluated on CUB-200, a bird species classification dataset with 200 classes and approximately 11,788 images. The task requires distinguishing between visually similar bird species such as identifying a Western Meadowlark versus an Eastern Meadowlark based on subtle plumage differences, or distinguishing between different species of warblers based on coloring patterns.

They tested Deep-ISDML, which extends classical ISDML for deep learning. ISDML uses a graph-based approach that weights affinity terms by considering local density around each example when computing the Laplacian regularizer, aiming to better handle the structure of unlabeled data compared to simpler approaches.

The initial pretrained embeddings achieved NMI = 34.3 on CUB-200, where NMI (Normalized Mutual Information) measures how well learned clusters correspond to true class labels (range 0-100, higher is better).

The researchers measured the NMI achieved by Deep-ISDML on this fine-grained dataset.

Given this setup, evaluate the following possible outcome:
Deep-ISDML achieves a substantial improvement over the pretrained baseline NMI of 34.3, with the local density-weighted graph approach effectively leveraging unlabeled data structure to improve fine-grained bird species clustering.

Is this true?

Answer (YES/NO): YES